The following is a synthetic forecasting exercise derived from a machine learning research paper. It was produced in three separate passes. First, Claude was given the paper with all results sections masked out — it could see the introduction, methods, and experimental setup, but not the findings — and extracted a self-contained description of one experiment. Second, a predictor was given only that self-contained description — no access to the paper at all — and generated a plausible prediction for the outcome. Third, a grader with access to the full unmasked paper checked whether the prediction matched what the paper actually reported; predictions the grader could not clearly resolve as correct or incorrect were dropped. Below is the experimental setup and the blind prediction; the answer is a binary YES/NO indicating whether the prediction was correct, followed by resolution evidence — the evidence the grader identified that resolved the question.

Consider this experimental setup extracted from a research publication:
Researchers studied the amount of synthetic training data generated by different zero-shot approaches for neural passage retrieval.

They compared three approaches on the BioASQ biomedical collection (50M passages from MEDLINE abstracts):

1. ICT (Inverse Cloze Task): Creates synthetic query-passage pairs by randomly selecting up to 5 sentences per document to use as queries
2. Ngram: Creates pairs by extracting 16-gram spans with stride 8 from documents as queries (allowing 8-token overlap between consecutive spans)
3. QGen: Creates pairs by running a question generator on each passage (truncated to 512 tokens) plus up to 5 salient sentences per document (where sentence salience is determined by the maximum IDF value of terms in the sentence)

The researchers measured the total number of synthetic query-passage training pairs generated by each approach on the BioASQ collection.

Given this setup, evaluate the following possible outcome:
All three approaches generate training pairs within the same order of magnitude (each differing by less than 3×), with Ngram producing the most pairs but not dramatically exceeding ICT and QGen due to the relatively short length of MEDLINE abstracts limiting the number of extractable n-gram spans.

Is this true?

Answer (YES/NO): NO